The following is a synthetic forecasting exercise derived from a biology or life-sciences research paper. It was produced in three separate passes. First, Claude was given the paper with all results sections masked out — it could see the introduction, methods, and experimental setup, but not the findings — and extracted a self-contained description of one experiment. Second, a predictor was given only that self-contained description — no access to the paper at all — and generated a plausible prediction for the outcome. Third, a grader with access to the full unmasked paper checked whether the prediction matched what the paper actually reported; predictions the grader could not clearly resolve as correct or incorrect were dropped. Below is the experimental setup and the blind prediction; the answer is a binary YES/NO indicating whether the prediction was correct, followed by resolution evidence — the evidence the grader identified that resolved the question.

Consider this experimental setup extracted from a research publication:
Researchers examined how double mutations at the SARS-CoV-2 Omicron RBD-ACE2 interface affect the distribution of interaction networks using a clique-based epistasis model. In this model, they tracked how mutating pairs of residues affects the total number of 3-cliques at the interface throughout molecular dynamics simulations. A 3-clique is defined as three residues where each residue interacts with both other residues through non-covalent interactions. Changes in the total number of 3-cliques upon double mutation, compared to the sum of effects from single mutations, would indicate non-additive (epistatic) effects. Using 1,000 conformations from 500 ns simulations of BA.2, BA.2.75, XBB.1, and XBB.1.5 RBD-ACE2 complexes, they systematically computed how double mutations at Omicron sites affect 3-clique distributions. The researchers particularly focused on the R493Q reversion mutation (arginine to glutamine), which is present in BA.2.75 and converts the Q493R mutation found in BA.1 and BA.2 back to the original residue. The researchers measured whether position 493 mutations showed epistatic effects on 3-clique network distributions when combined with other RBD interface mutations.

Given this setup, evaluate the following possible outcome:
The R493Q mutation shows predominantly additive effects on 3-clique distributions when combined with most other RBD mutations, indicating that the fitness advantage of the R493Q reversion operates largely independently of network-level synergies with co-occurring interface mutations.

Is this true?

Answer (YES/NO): NO